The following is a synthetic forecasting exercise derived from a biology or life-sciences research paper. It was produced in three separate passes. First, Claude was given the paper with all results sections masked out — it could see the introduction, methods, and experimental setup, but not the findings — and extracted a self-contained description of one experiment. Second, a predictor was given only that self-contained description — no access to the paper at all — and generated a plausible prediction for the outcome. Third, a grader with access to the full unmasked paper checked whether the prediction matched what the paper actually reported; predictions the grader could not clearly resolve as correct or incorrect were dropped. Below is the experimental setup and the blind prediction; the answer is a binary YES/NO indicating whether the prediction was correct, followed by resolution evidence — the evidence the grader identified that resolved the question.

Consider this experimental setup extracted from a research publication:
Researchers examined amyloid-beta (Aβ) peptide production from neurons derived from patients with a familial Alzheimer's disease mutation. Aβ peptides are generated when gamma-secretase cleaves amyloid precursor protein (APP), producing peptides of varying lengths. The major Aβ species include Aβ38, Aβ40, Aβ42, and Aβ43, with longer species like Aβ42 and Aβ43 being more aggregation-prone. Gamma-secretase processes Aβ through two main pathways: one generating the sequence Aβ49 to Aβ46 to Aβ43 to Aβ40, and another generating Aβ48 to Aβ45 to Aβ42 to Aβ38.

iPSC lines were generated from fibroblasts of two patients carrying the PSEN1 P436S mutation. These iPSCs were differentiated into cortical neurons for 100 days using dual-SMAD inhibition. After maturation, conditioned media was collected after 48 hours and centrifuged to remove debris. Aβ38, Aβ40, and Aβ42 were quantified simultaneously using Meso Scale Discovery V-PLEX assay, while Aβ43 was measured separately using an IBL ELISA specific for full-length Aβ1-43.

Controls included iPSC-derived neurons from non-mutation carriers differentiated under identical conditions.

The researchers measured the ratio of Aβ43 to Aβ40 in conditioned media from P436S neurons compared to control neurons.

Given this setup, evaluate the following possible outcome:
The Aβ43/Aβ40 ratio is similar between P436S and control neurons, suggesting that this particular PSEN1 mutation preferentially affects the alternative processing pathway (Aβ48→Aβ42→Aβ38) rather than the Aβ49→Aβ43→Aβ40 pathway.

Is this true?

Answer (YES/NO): NO